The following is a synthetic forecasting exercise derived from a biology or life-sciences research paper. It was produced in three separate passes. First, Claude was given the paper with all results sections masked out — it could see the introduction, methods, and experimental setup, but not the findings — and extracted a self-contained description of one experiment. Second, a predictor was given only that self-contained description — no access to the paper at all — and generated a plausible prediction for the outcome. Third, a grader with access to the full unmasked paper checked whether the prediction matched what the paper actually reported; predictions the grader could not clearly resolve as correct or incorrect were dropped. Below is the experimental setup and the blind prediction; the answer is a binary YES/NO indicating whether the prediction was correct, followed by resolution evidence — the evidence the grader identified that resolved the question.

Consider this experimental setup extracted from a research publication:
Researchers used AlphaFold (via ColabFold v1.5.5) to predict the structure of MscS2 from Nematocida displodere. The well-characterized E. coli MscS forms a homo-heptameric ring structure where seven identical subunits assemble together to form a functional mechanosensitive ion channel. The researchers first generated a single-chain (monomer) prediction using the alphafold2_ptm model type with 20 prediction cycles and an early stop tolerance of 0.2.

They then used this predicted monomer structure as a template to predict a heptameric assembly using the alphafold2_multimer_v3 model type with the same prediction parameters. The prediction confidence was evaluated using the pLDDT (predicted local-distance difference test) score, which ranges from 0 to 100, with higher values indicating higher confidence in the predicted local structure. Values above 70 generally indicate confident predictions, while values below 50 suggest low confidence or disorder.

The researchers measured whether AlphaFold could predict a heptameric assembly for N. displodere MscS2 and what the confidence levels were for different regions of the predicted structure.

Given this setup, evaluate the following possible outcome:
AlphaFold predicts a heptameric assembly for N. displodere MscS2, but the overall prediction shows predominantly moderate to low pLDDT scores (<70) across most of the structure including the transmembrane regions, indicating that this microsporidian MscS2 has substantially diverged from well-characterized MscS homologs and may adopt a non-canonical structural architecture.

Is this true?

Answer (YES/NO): NO